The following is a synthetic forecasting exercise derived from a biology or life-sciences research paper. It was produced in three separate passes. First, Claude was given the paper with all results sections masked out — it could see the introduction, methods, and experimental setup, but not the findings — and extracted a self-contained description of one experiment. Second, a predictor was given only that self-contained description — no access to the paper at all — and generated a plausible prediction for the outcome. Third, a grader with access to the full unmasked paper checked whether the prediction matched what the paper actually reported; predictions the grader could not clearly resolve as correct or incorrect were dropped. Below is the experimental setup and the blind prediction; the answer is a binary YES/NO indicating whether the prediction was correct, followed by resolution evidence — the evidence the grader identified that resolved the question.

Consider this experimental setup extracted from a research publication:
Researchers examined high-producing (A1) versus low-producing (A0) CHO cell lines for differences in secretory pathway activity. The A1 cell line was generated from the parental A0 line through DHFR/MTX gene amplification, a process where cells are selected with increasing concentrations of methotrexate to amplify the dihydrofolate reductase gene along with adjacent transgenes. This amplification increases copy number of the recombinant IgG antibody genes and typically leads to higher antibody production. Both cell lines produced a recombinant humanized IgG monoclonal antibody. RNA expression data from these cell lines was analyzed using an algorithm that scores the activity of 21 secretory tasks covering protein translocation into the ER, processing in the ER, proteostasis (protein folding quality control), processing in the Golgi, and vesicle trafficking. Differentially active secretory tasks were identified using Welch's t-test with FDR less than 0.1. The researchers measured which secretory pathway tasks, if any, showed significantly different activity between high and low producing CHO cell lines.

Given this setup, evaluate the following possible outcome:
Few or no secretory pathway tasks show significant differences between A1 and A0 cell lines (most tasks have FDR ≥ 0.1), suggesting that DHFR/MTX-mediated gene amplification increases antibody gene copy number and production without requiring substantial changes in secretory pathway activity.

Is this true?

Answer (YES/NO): NO